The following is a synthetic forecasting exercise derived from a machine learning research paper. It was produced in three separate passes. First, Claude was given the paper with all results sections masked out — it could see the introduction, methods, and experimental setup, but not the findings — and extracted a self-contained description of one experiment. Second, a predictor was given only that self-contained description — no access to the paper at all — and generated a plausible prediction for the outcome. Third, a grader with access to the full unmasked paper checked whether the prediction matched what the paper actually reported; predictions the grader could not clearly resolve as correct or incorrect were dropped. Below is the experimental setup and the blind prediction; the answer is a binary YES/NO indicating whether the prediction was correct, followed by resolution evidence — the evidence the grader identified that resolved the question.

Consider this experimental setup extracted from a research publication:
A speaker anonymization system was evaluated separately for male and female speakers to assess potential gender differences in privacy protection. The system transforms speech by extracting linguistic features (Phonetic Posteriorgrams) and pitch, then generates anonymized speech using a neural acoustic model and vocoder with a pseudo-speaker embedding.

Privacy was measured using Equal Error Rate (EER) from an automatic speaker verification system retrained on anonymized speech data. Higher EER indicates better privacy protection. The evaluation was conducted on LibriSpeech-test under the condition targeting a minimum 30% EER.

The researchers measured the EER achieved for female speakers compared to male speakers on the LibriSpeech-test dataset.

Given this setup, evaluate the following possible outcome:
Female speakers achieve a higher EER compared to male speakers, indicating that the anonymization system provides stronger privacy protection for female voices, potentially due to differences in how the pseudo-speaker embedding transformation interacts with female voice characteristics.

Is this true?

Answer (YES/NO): YES